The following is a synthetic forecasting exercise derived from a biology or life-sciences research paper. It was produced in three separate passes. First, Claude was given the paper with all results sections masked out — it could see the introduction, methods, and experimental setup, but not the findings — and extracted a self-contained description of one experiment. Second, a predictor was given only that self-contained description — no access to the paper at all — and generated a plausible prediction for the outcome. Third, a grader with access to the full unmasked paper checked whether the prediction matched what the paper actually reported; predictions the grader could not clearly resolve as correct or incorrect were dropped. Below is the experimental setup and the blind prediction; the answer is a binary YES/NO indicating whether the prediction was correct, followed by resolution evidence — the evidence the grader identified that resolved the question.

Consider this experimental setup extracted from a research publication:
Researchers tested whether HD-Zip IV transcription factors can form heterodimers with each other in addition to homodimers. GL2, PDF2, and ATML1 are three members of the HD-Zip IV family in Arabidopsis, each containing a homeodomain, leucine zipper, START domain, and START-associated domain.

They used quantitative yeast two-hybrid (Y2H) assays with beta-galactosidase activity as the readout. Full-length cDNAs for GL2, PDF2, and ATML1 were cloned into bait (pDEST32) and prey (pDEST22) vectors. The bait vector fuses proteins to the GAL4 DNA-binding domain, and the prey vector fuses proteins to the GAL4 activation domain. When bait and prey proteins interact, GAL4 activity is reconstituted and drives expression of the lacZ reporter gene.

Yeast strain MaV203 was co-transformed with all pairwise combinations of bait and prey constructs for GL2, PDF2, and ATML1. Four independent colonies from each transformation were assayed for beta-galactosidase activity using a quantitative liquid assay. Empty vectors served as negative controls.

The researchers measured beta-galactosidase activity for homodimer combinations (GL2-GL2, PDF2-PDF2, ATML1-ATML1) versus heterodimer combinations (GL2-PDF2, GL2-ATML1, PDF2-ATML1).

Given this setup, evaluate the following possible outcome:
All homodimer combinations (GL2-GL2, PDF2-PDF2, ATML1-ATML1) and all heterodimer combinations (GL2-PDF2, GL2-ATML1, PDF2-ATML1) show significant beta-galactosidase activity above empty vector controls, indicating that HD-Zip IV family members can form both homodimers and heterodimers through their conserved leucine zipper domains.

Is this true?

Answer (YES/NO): NO